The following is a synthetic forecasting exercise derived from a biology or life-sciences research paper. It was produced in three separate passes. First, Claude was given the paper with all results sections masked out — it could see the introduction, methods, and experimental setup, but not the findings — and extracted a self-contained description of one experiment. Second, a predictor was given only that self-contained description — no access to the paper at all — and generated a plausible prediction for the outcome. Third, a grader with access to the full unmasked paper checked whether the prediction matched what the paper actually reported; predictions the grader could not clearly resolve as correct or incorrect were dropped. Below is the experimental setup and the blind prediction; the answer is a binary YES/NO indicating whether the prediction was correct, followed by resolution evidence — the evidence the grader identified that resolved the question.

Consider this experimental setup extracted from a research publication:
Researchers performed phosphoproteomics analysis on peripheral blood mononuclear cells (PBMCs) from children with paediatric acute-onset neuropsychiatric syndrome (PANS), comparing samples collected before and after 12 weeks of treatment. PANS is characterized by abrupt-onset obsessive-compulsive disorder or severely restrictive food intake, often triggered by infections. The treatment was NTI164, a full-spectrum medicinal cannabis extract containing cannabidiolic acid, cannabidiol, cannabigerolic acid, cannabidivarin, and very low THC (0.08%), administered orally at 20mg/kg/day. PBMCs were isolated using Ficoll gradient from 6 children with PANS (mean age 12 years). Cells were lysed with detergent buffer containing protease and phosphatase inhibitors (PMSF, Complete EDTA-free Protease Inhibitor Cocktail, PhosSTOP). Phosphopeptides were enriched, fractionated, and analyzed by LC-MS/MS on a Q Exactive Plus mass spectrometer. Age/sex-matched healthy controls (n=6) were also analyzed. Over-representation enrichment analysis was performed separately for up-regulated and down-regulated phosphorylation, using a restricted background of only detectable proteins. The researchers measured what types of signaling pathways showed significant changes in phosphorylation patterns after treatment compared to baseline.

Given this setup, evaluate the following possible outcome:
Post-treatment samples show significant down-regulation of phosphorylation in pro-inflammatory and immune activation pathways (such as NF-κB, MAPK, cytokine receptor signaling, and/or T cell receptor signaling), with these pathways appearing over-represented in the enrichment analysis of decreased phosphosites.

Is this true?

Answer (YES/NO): NO